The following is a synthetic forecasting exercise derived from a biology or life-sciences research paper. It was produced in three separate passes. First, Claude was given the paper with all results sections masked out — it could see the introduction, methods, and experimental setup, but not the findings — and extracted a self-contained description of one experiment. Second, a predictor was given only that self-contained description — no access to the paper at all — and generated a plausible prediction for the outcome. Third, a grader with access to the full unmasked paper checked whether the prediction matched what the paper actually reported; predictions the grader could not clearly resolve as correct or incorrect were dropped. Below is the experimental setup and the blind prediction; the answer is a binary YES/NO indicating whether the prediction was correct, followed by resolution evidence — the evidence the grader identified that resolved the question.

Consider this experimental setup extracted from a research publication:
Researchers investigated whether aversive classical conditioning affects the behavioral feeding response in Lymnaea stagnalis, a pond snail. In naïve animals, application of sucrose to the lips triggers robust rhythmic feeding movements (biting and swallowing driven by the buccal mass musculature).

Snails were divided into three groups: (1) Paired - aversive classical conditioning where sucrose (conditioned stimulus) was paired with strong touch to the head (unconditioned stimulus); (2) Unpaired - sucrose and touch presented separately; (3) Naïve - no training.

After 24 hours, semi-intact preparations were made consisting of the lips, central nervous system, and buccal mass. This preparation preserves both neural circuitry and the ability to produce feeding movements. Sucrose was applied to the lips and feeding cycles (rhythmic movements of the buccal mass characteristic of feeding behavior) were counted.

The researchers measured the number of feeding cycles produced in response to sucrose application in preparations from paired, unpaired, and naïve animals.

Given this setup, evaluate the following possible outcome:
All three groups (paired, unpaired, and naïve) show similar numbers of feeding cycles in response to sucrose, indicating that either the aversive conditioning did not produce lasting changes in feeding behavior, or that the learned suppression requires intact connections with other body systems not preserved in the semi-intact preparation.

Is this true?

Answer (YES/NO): NO